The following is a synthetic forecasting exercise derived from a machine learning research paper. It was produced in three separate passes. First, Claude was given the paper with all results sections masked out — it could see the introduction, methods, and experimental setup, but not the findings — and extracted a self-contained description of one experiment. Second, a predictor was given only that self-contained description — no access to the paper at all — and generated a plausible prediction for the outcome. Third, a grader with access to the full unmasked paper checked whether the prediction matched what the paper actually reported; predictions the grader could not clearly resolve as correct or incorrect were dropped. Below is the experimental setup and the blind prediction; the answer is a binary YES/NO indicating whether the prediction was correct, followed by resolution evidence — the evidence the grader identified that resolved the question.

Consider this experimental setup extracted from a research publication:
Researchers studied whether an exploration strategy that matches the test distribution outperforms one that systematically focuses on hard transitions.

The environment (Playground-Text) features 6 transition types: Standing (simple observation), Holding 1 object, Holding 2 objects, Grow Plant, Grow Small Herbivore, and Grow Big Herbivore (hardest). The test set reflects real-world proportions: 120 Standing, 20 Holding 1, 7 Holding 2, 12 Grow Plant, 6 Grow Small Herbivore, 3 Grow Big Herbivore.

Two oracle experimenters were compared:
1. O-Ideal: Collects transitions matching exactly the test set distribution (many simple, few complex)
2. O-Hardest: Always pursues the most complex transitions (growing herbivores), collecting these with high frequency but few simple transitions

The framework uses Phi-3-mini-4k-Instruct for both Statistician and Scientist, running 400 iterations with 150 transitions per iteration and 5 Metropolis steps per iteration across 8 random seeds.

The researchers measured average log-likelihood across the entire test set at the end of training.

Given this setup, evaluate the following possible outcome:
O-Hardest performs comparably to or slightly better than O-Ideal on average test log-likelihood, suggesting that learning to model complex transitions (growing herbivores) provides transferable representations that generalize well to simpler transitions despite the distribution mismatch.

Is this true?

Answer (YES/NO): NO